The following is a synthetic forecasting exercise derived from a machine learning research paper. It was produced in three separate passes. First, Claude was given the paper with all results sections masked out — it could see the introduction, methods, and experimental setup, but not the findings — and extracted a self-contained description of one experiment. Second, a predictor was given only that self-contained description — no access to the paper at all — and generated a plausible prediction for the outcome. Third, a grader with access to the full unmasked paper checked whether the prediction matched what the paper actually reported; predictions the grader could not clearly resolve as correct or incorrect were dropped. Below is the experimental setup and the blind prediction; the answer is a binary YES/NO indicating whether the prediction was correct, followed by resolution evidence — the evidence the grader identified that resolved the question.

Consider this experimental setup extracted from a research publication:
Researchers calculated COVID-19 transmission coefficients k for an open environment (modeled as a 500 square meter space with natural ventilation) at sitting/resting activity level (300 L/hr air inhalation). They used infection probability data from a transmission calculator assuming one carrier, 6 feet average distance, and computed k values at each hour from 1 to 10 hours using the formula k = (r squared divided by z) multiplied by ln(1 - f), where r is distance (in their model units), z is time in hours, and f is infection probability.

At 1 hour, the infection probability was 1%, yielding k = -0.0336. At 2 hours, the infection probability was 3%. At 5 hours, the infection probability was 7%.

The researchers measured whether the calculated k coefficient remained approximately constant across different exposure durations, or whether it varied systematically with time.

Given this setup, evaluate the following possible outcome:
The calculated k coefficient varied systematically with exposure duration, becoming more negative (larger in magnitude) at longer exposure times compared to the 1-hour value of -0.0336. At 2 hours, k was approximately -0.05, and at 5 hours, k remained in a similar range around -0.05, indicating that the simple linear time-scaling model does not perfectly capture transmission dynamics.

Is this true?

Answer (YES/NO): YES